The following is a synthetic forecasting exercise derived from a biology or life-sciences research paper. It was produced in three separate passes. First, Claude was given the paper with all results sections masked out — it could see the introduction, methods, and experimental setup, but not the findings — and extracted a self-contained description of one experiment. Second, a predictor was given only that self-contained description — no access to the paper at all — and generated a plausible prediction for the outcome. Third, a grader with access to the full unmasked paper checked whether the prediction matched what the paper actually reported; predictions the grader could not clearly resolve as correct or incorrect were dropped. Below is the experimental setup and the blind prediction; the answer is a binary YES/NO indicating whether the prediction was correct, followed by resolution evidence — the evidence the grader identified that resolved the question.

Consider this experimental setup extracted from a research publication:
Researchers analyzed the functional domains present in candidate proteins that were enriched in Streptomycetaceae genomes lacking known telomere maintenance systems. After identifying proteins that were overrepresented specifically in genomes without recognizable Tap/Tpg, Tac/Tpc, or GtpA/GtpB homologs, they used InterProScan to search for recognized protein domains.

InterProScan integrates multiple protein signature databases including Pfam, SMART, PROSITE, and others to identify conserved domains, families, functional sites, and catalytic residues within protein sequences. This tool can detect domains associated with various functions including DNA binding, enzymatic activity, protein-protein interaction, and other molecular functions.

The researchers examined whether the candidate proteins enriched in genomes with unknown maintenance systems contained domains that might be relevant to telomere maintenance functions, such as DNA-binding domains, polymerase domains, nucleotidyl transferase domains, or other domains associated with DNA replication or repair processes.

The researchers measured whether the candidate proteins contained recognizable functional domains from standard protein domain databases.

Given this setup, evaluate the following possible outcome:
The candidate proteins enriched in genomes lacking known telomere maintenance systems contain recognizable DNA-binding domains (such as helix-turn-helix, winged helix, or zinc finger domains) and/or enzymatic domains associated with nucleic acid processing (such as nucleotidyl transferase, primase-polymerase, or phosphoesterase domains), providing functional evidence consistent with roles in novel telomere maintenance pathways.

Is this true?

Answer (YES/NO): NO